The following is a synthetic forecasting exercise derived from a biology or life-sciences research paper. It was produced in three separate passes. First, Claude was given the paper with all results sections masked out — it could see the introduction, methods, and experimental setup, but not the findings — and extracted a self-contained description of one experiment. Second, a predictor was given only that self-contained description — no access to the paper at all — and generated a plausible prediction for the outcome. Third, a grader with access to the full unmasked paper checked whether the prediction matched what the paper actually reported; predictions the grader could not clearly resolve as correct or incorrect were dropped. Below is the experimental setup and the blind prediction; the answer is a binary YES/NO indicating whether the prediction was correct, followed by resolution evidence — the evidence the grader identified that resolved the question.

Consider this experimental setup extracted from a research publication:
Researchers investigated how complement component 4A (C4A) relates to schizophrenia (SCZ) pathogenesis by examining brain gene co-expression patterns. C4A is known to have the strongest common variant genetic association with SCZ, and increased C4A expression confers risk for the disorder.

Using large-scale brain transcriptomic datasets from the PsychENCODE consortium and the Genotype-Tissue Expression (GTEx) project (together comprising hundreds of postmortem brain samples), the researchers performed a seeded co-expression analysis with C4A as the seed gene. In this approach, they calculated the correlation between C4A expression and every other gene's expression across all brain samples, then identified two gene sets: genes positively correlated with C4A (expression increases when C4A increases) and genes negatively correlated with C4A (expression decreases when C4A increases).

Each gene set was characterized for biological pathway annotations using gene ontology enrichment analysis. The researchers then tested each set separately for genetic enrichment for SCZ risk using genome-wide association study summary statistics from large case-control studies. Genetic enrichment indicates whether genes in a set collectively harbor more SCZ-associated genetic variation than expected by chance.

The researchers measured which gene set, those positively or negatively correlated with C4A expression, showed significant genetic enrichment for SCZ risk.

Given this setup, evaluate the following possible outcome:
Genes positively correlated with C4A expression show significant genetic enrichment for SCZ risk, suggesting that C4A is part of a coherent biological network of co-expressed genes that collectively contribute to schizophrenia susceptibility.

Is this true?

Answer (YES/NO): NO